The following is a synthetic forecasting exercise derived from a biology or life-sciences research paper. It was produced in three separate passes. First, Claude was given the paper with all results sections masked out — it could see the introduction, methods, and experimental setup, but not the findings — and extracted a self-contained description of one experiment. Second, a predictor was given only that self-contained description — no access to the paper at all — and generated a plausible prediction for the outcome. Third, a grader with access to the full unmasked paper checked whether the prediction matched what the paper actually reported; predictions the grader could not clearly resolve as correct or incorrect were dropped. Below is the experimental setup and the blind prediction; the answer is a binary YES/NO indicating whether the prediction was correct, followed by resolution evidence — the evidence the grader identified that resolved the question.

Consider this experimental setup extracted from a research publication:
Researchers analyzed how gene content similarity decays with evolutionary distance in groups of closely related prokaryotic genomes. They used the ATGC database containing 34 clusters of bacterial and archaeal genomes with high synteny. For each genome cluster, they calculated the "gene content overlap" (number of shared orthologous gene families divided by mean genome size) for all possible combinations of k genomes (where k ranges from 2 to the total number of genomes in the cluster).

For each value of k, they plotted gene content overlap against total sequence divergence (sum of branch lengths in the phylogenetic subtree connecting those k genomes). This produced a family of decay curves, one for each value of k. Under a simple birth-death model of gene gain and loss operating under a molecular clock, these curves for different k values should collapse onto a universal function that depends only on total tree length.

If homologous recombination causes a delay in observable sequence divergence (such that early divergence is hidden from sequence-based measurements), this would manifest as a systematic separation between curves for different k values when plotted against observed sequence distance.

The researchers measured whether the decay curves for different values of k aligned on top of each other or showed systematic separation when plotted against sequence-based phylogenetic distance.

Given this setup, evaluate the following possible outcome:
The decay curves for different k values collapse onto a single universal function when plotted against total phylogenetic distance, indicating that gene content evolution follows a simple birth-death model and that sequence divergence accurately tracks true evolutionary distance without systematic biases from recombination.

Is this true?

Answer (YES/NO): NO